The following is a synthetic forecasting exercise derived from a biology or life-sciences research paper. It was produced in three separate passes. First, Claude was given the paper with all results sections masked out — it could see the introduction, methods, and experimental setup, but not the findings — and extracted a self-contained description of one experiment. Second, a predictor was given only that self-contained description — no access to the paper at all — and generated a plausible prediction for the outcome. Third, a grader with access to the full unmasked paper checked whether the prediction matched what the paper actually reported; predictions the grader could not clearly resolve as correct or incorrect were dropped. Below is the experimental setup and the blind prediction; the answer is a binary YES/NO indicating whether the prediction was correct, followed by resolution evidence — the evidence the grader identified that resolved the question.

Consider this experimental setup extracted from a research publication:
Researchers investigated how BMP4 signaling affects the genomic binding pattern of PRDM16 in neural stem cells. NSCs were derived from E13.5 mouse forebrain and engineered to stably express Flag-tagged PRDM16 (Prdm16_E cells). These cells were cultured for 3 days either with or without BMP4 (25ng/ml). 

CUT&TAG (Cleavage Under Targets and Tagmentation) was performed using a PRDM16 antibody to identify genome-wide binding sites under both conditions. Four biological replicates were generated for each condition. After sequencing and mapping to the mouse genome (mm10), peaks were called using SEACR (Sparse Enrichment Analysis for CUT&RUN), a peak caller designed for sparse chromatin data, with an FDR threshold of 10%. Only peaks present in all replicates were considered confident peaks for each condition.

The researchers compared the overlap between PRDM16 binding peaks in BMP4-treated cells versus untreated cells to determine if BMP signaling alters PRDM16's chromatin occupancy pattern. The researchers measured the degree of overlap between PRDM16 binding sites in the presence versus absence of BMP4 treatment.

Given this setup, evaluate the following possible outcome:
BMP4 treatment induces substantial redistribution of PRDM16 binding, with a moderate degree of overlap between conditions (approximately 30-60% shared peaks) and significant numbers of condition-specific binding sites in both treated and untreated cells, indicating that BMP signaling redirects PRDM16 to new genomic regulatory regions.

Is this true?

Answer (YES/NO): YES